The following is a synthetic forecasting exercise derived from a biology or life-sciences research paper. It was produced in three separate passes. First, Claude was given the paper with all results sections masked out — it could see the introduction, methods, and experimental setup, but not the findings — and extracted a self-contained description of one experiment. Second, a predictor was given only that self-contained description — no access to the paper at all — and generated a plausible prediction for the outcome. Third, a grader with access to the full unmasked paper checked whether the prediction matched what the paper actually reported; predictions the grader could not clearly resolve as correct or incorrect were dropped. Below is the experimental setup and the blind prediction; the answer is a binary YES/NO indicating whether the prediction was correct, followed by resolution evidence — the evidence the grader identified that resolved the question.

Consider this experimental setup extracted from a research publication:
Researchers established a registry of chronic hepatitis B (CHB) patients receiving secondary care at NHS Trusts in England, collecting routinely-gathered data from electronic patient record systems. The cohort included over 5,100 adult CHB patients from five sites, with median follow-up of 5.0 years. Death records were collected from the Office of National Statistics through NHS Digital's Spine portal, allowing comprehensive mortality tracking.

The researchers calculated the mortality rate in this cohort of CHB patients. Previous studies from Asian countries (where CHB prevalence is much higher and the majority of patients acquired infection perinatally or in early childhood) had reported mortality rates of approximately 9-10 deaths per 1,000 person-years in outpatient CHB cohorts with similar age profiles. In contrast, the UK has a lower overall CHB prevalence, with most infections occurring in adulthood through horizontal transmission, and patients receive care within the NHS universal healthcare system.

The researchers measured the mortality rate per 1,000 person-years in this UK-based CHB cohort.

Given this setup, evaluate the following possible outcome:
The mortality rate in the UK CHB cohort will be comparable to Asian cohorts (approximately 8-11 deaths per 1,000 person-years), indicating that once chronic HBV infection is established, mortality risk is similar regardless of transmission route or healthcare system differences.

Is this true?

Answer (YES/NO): YES